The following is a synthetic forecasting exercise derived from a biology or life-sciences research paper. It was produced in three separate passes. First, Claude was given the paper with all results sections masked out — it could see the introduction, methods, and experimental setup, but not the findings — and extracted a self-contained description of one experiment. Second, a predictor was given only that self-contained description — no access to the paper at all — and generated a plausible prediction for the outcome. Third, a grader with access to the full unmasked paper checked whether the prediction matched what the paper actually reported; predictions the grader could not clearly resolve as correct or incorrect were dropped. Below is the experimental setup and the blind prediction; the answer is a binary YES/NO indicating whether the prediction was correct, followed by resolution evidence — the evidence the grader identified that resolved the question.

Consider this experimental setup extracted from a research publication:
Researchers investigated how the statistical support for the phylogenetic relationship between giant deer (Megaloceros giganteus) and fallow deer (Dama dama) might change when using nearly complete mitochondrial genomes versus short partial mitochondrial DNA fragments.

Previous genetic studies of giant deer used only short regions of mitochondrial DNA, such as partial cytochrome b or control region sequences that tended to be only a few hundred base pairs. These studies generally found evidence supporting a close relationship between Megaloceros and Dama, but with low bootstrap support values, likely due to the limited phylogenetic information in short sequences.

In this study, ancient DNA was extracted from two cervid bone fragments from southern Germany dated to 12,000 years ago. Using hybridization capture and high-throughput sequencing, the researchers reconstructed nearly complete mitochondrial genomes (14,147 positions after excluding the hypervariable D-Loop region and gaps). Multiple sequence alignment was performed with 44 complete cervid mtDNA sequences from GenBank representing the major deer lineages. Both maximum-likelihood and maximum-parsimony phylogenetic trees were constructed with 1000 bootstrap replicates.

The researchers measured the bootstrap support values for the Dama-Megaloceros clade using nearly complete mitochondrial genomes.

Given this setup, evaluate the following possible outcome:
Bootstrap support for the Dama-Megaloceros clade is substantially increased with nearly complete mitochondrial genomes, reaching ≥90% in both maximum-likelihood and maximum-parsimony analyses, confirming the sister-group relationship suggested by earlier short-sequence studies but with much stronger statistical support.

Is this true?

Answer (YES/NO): YES